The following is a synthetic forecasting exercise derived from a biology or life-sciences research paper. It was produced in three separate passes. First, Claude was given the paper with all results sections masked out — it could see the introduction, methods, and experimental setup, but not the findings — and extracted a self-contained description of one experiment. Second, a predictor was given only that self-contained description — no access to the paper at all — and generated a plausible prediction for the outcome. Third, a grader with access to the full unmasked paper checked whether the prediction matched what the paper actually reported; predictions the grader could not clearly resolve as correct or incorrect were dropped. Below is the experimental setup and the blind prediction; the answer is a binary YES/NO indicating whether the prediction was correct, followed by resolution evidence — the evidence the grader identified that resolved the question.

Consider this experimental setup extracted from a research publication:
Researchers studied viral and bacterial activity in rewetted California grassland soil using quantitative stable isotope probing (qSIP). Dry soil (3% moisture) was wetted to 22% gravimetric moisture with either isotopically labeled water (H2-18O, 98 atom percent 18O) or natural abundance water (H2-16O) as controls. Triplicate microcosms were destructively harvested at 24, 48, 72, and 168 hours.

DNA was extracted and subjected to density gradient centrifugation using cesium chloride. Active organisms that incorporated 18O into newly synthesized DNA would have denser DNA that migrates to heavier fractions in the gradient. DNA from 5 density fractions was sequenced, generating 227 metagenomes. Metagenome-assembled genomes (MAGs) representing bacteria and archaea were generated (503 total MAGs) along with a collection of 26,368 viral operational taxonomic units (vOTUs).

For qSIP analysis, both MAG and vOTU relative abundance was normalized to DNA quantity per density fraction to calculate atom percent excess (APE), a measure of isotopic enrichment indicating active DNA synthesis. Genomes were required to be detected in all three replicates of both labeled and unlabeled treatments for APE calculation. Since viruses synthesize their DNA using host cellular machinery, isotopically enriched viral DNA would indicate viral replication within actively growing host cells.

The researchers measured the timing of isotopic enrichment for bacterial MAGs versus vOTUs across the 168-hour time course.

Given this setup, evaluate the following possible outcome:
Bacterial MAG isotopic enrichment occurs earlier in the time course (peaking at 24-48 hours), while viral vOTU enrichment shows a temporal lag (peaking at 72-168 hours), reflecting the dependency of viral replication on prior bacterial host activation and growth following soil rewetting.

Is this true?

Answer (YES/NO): NO